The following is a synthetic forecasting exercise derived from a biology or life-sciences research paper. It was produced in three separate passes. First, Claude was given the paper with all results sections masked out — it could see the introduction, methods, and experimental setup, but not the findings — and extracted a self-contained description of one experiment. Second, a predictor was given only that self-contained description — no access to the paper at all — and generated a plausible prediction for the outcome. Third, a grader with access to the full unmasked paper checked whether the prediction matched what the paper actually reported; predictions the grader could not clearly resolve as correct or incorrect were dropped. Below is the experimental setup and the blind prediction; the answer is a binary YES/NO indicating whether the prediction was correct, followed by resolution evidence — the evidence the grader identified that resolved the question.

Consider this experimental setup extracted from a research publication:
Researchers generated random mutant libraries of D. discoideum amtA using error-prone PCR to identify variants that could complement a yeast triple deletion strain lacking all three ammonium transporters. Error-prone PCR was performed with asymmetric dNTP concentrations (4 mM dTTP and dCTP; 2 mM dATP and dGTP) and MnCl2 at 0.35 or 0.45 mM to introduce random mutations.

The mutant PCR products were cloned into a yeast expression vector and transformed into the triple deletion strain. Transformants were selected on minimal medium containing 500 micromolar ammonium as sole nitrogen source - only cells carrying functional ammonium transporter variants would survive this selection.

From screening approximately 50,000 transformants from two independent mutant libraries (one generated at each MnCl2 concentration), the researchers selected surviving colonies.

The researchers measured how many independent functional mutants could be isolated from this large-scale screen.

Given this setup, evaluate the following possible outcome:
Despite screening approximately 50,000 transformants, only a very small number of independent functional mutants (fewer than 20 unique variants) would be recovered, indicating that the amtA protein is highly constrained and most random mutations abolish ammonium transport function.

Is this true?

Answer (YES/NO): YES